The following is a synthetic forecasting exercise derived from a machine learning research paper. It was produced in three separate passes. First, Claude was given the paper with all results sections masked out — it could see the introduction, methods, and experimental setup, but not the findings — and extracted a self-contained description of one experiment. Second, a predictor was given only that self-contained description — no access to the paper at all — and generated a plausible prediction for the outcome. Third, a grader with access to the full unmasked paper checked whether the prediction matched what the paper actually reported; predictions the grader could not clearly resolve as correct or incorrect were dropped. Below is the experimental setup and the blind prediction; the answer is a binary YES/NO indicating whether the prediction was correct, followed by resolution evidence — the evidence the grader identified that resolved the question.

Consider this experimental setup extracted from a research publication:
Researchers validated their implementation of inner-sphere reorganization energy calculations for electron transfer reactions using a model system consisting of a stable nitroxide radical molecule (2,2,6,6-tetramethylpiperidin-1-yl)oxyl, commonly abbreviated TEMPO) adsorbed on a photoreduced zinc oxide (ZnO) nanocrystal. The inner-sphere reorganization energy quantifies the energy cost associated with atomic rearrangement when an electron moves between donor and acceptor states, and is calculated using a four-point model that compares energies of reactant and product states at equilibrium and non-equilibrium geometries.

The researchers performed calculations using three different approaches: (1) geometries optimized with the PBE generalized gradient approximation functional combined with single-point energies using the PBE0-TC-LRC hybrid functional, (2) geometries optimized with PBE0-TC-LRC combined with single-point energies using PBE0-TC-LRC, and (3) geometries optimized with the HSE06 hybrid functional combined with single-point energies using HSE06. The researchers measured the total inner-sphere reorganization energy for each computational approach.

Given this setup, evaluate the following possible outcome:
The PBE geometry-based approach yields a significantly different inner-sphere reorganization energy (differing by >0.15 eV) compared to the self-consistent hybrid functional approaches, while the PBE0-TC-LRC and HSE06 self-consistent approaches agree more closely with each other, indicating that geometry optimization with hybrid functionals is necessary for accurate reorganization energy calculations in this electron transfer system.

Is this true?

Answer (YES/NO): NO